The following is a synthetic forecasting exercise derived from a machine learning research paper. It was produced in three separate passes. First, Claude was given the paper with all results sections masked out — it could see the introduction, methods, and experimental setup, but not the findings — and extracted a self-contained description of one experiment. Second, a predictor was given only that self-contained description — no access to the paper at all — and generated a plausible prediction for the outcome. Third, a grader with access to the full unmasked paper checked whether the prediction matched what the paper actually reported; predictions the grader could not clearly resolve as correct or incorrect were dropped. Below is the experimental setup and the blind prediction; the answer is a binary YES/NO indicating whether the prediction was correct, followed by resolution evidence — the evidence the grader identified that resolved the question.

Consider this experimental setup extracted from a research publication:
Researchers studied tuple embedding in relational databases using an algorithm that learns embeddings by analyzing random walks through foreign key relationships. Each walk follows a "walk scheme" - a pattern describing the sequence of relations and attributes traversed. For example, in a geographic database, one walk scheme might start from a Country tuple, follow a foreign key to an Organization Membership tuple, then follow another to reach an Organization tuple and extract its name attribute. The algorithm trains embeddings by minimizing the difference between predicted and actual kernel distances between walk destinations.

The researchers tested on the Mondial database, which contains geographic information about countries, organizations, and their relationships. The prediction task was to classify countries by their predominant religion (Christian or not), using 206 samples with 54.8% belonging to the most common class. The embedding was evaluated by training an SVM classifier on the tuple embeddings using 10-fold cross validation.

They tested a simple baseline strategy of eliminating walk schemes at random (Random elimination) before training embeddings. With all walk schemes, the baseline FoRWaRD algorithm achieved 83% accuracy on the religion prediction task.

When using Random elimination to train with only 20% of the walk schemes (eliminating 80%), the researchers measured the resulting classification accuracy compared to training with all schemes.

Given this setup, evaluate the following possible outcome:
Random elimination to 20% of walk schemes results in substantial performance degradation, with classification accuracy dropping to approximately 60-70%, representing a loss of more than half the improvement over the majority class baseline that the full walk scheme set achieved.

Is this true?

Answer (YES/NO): NO